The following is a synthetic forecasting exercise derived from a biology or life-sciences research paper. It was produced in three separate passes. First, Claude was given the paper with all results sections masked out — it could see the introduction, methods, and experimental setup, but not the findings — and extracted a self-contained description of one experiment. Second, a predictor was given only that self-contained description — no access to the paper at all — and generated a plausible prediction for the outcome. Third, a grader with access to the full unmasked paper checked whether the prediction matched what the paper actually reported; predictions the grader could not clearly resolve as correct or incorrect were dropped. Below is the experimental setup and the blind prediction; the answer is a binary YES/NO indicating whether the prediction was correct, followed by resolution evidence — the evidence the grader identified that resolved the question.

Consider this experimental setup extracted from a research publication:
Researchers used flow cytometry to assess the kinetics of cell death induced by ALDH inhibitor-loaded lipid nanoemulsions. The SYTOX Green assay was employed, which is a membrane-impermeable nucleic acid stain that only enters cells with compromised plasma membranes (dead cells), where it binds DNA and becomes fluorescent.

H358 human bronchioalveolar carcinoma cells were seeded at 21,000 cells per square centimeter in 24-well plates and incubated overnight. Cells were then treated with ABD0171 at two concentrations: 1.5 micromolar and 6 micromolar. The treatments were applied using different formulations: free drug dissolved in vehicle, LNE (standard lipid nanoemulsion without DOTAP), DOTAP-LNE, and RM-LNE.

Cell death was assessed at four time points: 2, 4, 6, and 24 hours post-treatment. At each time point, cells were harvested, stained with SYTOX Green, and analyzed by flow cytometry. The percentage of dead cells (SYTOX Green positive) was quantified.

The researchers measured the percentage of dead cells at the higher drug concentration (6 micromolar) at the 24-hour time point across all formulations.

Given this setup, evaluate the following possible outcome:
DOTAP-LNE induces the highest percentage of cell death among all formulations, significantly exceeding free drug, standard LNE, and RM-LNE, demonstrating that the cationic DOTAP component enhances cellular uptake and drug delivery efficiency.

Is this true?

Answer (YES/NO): NO